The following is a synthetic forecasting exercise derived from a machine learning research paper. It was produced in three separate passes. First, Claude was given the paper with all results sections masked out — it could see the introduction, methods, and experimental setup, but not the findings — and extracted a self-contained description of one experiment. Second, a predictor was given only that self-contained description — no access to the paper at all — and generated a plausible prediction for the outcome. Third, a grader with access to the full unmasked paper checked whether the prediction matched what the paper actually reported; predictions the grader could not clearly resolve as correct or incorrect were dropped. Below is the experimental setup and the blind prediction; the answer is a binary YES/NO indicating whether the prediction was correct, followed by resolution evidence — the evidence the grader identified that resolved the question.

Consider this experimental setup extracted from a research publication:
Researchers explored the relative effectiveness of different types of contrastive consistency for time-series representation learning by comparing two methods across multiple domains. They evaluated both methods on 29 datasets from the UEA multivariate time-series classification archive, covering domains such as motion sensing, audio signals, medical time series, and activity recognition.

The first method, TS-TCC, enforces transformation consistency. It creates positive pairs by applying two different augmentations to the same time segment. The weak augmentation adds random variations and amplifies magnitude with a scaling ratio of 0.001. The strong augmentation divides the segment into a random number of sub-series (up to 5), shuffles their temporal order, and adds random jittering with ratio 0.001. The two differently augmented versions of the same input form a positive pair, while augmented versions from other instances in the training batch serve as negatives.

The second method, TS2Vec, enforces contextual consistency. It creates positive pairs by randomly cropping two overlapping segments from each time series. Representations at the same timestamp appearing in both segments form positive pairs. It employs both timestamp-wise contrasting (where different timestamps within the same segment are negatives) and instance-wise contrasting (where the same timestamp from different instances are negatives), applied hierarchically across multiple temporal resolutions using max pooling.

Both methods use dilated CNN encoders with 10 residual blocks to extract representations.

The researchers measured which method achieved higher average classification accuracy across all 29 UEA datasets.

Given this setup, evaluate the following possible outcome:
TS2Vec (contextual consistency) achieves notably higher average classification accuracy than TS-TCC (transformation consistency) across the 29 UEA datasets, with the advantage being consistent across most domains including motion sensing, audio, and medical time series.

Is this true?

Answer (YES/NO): NO